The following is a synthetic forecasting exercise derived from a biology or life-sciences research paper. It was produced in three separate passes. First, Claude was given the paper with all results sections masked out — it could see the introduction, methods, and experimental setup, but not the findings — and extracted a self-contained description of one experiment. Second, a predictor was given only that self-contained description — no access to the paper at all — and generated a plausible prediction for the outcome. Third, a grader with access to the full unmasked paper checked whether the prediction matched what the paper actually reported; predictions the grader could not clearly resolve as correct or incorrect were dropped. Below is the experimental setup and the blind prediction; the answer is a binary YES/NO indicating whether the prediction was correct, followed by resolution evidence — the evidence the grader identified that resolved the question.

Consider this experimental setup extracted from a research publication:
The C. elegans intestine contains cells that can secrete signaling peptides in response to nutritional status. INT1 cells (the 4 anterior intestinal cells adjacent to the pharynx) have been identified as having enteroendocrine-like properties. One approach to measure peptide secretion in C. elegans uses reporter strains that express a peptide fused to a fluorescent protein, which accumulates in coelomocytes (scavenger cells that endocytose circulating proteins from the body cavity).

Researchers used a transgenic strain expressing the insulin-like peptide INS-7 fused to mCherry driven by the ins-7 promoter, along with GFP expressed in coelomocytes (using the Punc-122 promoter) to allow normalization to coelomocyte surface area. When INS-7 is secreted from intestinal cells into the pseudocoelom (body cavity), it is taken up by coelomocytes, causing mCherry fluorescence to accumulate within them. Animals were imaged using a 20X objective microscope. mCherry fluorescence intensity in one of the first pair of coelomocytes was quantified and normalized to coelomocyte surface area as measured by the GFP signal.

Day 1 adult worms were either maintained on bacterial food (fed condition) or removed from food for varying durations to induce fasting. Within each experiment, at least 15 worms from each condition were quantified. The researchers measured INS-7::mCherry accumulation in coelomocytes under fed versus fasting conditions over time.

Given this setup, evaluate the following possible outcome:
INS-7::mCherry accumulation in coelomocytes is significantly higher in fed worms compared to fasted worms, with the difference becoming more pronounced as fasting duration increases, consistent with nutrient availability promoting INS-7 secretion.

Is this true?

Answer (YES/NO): NO